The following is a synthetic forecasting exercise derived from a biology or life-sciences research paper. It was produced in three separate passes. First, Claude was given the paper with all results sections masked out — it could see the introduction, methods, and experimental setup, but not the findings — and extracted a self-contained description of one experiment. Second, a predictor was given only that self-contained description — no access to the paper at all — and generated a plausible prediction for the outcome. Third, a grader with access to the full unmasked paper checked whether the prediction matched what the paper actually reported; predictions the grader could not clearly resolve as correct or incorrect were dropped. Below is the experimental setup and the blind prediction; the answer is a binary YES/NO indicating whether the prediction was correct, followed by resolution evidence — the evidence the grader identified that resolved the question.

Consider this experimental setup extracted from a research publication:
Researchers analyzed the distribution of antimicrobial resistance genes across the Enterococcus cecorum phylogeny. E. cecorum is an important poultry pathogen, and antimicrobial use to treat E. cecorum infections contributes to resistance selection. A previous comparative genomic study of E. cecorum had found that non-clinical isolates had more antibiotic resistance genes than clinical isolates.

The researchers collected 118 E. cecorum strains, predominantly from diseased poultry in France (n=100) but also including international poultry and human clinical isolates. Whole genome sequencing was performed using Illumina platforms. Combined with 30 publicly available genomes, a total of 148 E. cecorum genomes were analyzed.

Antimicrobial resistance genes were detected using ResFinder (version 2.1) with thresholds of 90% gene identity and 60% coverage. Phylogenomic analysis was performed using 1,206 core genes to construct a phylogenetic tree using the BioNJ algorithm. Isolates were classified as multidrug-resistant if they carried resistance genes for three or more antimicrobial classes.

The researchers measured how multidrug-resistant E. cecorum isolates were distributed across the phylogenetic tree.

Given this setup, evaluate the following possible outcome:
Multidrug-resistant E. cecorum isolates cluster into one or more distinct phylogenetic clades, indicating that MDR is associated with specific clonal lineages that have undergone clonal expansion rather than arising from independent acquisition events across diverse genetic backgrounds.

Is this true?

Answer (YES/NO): YES